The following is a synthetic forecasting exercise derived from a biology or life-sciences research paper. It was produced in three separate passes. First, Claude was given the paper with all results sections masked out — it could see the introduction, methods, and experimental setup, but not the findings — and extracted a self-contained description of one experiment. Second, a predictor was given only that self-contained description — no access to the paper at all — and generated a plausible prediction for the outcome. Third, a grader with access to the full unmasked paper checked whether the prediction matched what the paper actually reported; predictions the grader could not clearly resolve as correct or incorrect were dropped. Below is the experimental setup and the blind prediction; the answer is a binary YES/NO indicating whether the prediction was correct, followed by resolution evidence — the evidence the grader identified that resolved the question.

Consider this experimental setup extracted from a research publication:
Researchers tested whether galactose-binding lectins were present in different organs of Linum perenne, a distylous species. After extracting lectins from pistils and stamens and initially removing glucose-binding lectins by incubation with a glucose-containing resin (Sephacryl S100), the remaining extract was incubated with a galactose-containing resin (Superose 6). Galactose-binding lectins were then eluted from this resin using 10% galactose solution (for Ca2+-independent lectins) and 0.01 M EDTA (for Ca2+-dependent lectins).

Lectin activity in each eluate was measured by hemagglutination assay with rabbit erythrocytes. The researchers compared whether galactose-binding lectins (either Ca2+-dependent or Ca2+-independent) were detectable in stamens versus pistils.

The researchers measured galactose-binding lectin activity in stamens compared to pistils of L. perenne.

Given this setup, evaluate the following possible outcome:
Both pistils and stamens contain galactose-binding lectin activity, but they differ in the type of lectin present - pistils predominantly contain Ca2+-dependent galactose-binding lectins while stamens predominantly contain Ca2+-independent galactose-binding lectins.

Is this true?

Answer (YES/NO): NO